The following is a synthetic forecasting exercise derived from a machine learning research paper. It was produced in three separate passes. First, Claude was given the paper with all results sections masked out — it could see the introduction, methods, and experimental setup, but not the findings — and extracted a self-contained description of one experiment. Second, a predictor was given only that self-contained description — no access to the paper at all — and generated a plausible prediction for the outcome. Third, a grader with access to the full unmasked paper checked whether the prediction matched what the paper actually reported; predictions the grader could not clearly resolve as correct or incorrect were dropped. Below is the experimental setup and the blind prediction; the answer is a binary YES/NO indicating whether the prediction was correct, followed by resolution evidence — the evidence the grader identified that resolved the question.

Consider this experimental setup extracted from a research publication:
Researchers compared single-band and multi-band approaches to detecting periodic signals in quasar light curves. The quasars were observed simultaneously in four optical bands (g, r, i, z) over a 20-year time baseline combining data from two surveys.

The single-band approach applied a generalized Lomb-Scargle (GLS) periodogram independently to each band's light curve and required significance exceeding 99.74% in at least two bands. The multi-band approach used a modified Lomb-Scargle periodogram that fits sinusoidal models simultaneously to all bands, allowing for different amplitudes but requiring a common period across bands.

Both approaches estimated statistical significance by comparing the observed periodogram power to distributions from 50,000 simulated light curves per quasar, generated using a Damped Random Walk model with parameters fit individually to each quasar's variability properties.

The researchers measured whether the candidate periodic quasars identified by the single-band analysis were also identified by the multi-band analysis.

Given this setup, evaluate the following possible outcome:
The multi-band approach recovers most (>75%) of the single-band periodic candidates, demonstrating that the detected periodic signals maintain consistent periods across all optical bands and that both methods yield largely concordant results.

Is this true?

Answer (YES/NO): YES